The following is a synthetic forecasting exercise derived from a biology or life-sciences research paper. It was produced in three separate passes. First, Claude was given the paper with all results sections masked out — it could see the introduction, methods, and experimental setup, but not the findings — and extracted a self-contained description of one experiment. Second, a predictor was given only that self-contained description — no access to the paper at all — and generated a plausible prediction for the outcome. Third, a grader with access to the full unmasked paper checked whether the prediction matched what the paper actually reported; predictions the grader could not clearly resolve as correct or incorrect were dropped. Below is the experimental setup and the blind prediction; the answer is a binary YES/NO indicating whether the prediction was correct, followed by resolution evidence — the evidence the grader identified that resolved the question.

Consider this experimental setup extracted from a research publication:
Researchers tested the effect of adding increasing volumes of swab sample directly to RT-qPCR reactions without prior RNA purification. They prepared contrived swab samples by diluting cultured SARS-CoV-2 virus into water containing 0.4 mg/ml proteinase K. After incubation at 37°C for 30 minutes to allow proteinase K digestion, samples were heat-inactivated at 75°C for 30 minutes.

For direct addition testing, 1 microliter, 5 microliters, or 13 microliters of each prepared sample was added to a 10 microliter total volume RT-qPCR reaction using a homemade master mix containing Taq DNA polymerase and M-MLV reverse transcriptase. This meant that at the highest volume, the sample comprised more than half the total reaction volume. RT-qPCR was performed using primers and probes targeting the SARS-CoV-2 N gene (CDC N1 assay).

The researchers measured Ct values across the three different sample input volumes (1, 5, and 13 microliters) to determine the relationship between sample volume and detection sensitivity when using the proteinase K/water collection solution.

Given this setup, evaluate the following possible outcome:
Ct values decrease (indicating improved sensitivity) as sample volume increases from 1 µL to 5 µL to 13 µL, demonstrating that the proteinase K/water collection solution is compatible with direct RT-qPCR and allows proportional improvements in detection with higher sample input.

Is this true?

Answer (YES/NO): YES